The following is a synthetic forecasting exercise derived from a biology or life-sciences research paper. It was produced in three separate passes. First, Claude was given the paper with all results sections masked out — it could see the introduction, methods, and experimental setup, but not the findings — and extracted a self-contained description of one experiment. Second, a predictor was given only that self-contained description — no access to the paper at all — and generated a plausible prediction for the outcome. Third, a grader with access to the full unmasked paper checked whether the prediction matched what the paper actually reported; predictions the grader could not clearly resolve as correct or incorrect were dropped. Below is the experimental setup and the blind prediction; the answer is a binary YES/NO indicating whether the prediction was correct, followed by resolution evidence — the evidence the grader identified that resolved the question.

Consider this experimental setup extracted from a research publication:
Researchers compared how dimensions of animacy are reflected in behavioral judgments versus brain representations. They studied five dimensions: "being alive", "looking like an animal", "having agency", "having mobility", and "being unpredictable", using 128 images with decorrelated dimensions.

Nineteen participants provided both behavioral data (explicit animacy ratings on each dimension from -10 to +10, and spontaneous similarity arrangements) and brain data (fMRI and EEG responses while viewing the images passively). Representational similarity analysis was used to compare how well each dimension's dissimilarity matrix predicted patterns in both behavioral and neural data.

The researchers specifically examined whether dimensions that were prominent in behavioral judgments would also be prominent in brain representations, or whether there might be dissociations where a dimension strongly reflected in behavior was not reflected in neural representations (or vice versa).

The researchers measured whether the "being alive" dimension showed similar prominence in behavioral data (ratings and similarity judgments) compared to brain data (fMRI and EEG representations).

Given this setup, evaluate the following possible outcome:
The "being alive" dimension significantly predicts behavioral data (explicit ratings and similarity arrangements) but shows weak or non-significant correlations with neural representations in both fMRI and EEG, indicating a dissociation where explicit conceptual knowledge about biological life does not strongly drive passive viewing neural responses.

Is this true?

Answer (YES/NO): YES